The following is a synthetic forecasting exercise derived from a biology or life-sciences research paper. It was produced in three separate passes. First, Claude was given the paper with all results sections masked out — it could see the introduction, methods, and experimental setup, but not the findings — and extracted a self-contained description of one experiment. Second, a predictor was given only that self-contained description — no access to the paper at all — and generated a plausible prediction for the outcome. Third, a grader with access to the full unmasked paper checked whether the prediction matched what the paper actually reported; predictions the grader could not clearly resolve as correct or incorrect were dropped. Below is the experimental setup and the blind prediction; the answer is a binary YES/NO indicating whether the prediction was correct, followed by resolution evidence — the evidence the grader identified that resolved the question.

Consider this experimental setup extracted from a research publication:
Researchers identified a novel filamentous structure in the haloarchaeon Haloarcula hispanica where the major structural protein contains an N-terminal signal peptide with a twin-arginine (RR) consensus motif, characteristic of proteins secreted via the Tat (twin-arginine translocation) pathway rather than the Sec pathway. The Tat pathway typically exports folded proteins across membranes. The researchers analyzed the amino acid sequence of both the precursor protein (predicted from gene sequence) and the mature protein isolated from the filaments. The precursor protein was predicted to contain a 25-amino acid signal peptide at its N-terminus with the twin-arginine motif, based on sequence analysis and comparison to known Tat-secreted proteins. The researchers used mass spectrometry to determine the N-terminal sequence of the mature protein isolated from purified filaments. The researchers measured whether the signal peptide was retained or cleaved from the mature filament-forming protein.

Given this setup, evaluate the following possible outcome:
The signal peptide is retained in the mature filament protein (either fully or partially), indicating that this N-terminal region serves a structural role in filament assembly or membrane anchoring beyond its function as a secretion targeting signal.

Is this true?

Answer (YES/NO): NO